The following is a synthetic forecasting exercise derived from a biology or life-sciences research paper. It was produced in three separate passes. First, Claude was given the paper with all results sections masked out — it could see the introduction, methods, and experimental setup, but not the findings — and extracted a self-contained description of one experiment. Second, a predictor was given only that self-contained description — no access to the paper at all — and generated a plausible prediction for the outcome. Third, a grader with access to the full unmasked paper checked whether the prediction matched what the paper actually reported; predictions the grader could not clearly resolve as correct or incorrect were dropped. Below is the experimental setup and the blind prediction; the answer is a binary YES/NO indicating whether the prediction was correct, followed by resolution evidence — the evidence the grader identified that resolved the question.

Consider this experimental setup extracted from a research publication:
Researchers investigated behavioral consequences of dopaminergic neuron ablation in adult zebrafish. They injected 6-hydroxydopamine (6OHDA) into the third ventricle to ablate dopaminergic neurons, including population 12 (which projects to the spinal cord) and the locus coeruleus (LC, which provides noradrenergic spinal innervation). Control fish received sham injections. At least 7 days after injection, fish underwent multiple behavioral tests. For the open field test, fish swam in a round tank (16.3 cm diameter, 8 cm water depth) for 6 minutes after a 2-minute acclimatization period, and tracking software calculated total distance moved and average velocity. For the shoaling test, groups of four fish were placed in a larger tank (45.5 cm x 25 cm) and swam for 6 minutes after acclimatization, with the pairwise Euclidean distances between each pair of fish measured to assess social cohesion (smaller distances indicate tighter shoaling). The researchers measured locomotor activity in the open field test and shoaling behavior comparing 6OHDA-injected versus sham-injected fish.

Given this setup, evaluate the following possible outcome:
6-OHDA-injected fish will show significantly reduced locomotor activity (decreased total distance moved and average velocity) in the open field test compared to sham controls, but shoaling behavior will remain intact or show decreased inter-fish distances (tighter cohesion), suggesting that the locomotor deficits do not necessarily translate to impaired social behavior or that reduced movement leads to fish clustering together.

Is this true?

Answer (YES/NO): NO